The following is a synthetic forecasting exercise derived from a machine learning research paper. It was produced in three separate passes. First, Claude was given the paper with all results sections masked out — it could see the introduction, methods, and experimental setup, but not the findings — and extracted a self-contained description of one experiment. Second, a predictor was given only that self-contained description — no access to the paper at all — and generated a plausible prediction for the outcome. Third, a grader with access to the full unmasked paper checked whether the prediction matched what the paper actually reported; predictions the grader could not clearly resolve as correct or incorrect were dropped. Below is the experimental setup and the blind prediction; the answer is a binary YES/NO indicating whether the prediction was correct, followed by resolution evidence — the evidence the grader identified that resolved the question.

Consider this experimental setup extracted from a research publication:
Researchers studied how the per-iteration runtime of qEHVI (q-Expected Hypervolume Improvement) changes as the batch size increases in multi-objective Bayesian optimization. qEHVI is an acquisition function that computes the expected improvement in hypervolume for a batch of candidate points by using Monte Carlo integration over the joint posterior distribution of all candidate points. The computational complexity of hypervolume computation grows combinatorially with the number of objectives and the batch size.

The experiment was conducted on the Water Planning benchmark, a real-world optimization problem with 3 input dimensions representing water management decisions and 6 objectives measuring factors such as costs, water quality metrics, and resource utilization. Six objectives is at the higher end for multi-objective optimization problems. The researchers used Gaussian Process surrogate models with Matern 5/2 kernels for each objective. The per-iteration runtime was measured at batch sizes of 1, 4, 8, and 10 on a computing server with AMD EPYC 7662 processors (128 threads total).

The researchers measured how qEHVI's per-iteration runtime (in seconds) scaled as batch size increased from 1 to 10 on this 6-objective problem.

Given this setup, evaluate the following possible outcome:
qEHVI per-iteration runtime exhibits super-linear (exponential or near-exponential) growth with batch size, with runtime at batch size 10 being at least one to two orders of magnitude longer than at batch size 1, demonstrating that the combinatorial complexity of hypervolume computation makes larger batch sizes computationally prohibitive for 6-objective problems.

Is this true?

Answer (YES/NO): NO